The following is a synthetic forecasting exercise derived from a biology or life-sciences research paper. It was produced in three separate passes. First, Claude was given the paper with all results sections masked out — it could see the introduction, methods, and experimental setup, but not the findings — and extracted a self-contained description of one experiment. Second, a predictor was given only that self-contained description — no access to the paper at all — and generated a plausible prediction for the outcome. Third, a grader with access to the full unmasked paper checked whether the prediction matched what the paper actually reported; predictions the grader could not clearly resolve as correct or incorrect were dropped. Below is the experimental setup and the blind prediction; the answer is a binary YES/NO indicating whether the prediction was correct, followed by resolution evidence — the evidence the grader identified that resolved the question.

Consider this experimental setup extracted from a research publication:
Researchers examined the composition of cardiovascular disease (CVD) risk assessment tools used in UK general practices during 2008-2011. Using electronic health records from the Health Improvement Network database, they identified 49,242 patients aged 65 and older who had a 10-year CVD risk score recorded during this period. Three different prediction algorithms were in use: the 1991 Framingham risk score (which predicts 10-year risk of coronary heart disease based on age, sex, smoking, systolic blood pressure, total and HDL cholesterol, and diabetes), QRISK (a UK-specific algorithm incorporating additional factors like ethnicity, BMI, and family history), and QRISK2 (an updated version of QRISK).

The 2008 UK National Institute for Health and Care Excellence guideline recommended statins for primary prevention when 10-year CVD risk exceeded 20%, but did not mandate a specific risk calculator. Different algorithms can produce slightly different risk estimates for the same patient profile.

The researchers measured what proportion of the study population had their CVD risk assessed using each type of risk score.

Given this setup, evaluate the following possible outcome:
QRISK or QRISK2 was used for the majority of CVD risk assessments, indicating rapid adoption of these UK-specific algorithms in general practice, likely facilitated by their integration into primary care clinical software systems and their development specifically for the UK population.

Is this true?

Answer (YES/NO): NO